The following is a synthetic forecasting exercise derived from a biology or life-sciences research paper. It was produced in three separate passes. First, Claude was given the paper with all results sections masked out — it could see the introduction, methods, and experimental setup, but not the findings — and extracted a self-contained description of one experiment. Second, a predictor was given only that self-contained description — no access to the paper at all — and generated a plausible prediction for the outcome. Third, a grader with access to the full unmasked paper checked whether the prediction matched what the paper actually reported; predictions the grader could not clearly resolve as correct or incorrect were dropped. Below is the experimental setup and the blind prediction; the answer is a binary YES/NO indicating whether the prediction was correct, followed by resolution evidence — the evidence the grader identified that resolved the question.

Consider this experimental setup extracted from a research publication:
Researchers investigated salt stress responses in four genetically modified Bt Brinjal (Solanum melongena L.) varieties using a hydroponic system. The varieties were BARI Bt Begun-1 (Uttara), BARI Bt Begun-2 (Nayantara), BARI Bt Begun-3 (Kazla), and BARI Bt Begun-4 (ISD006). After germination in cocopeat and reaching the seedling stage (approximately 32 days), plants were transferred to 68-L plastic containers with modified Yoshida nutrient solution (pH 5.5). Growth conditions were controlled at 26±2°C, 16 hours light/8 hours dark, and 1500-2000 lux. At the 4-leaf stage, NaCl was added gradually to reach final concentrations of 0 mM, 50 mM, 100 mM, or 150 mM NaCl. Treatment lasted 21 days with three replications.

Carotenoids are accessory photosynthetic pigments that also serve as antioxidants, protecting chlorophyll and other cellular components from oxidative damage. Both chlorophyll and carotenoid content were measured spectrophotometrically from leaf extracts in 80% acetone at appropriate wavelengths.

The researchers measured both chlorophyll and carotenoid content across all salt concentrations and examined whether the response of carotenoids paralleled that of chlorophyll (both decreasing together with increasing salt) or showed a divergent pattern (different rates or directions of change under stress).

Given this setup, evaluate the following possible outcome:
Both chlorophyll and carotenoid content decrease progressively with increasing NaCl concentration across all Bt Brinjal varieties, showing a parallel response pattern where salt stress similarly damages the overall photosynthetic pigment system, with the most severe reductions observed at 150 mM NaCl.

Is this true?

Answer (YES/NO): YES